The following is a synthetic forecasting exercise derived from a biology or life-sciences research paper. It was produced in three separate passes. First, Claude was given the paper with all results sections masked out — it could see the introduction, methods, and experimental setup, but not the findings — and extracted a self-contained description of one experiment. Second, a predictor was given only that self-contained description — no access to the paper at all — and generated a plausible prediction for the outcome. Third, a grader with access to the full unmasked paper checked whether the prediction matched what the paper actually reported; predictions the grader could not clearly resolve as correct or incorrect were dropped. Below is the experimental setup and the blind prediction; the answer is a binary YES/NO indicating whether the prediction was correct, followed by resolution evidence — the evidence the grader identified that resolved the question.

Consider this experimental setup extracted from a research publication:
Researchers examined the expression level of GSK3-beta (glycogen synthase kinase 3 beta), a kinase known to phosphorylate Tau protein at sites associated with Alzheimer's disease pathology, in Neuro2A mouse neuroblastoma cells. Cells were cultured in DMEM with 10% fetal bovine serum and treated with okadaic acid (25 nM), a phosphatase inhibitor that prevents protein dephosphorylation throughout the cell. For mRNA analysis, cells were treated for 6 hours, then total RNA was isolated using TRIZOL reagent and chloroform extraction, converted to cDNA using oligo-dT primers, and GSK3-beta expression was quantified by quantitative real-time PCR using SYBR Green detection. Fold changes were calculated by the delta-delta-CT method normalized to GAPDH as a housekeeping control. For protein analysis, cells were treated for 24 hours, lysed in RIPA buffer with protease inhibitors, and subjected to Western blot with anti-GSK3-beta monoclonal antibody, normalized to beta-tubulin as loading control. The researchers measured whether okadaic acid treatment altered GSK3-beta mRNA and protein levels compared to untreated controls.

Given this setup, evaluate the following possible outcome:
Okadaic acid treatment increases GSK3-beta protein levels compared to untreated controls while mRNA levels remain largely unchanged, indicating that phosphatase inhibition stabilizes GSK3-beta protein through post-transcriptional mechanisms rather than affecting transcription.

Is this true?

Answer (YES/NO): NO